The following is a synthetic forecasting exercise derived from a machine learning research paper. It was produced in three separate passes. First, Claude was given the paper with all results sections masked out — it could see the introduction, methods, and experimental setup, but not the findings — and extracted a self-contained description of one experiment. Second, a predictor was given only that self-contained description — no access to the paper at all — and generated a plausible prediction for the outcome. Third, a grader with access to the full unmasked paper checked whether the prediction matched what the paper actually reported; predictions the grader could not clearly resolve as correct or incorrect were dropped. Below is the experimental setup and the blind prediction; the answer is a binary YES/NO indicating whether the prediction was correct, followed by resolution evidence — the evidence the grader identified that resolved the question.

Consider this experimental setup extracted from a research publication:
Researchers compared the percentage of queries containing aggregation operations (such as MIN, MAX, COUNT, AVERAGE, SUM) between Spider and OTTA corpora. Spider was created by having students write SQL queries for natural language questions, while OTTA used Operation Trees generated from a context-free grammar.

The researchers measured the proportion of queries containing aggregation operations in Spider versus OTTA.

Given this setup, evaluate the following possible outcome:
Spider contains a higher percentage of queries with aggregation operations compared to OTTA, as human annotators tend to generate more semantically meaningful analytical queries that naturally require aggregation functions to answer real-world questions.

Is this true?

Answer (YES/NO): YES